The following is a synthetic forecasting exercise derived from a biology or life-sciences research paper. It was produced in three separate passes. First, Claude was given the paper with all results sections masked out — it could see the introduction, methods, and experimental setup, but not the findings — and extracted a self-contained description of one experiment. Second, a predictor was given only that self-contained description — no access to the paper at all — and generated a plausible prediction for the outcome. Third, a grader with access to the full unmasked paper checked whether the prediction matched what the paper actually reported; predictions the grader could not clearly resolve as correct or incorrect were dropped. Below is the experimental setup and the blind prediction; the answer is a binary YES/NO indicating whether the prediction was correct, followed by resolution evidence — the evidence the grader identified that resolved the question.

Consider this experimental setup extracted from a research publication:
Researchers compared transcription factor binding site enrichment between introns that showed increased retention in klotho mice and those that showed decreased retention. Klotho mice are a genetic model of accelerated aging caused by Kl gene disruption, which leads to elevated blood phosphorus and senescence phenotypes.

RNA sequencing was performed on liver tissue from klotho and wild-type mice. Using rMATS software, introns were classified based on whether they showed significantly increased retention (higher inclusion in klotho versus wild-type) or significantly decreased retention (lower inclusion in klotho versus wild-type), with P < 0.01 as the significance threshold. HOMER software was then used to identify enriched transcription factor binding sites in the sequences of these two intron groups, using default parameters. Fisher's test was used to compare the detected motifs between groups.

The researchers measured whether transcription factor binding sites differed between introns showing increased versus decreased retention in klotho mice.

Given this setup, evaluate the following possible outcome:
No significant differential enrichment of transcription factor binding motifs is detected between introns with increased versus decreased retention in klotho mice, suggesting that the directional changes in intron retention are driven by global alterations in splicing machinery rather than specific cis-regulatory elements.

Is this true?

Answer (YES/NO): NO